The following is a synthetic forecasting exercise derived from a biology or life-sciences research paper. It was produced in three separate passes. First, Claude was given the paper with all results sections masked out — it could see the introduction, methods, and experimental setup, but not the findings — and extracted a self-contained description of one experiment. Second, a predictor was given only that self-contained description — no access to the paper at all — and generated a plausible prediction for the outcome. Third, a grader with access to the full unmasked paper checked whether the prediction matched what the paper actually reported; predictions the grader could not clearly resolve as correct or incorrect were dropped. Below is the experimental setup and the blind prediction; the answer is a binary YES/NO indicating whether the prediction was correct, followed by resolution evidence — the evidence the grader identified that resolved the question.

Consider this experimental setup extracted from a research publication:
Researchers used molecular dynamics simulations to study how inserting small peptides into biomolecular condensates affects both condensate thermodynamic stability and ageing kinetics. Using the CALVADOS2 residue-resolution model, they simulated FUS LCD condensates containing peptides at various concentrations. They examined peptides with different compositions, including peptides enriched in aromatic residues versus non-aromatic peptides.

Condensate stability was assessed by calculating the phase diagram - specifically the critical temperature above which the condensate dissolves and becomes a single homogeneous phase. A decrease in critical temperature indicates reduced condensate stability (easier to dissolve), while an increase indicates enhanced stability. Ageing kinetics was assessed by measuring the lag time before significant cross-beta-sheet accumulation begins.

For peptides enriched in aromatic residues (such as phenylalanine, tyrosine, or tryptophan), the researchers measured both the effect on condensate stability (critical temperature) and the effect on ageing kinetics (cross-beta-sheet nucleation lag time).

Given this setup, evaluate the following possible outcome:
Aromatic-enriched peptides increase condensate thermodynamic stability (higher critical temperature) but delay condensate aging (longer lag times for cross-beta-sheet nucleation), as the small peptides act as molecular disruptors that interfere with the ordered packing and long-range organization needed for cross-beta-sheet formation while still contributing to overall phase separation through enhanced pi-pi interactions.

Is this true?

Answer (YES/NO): NO